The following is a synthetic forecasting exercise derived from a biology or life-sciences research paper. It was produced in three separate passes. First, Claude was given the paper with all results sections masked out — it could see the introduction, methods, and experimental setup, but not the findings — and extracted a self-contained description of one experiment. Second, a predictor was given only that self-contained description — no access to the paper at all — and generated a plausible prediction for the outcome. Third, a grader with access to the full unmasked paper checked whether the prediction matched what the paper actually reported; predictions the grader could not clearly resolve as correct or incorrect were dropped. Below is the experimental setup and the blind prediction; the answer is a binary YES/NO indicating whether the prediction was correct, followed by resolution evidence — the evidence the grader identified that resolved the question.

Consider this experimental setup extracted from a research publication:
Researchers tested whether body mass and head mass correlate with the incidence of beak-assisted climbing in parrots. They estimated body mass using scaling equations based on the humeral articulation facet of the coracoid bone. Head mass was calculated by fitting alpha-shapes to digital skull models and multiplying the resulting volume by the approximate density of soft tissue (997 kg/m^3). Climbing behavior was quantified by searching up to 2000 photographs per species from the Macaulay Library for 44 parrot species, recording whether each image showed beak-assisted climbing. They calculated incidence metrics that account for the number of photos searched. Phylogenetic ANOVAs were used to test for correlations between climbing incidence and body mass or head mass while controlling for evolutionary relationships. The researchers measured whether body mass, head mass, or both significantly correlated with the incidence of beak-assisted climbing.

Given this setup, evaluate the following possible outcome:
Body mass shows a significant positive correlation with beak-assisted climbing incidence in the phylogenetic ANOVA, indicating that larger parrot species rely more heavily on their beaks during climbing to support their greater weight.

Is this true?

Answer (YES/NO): NO